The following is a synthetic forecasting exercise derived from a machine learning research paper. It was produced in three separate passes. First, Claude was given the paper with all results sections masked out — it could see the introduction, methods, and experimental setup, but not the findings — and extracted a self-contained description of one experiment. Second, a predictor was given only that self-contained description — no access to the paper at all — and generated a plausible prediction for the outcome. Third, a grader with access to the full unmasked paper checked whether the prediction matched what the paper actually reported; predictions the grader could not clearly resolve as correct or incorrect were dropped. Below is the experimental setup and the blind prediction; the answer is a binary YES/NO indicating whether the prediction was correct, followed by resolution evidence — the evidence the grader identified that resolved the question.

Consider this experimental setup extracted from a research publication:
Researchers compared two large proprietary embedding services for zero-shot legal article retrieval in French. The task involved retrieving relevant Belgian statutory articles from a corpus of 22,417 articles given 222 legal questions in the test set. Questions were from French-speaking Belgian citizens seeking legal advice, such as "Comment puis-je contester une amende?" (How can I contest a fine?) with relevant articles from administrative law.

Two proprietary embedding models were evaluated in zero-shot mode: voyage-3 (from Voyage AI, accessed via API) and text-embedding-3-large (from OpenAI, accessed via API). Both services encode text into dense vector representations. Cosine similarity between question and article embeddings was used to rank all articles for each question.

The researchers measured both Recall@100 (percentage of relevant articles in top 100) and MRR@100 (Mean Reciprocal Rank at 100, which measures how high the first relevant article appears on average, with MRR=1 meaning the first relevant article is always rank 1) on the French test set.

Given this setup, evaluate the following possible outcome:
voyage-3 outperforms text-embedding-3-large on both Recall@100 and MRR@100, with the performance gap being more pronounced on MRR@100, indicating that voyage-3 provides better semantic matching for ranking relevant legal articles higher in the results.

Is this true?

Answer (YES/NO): YES